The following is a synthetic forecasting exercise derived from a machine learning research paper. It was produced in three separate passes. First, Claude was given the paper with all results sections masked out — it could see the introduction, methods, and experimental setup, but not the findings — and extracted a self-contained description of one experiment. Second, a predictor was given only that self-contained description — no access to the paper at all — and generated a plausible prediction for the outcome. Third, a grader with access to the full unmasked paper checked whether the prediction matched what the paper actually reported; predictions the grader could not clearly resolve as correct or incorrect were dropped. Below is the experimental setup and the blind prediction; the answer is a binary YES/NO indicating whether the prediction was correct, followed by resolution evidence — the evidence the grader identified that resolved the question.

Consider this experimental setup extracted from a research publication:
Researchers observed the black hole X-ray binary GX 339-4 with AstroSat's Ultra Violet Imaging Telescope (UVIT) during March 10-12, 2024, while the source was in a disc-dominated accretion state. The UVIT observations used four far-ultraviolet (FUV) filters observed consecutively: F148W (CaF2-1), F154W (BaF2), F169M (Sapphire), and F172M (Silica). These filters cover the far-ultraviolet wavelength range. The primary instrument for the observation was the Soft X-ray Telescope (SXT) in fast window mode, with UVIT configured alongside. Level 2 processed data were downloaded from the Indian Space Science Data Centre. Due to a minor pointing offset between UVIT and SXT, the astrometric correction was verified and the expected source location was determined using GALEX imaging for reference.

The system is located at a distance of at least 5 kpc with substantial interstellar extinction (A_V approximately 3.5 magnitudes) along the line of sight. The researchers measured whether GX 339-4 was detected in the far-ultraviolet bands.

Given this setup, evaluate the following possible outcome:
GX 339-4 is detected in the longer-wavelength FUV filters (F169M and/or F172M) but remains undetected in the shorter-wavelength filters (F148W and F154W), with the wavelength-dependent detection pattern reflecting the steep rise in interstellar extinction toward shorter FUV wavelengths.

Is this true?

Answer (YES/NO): NO